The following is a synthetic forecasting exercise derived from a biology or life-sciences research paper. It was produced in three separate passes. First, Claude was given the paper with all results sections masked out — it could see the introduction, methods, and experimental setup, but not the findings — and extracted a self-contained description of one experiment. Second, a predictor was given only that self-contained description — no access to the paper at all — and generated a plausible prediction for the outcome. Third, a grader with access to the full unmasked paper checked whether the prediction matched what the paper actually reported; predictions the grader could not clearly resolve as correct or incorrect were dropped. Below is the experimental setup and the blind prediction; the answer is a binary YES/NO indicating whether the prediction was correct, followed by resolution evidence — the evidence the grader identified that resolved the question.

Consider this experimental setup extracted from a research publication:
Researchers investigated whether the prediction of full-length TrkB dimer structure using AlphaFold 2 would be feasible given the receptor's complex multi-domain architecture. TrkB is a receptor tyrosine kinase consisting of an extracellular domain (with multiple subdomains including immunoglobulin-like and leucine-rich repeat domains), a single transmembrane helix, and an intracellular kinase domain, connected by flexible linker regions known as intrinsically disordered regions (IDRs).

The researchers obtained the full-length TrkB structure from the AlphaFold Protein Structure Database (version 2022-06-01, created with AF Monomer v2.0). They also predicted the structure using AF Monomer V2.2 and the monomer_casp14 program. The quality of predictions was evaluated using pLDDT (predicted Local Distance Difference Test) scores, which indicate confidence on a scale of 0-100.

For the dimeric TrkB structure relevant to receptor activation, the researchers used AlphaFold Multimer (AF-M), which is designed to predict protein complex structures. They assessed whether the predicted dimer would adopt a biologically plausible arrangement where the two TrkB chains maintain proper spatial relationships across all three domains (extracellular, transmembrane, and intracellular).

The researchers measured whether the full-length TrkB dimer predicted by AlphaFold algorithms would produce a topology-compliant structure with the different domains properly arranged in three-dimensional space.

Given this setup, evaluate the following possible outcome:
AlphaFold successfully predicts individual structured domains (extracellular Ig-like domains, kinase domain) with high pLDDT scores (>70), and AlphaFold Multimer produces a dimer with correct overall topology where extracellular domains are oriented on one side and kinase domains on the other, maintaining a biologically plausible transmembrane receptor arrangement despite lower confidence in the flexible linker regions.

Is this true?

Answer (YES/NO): NO